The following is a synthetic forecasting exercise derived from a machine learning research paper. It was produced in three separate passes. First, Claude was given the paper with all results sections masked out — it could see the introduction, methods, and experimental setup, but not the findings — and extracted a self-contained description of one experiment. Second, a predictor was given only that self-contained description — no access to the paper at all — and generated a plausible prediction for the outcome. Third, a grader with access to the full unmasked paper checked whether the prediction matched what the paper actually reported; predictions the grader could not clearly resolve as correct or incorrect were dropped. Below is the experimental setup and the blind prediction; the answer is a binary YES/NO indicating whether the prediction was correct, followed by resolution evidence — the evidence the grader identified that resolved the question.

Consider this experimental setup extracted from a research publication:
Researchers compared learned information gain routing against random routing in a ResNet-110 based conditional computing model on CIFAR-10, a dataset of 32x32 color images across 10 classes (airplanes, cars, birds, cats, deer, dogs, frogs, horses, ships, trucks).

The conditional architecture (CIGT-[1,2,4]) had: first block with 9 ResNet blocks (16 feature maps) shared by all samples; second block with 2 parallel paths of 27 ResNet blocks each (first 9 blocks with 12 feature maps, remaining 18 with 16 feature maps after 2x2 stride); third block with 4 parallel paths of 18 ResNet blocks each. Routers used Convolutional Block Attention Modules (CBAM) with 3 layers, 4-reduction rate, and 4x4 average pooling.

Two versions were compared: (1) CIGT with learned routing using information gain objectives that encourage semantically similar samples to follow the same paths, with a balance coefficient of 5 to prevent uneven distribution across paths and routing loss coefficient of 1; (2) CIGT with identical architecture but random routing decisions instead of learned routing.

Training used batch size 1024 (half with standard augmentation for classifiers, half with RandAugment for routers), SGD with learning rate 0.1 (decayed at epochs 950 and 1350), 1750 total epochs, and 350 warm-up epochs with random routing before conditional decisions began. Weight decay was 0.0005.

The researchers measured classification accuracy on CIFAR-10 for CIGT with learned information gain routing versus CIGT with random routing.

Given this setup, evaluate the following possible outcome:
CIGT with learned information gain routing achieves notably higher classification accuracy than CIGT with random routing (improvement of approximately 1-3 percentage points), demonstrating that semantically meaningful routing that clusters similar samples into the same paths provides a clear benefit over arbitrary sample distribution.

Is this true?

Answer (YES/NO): YES